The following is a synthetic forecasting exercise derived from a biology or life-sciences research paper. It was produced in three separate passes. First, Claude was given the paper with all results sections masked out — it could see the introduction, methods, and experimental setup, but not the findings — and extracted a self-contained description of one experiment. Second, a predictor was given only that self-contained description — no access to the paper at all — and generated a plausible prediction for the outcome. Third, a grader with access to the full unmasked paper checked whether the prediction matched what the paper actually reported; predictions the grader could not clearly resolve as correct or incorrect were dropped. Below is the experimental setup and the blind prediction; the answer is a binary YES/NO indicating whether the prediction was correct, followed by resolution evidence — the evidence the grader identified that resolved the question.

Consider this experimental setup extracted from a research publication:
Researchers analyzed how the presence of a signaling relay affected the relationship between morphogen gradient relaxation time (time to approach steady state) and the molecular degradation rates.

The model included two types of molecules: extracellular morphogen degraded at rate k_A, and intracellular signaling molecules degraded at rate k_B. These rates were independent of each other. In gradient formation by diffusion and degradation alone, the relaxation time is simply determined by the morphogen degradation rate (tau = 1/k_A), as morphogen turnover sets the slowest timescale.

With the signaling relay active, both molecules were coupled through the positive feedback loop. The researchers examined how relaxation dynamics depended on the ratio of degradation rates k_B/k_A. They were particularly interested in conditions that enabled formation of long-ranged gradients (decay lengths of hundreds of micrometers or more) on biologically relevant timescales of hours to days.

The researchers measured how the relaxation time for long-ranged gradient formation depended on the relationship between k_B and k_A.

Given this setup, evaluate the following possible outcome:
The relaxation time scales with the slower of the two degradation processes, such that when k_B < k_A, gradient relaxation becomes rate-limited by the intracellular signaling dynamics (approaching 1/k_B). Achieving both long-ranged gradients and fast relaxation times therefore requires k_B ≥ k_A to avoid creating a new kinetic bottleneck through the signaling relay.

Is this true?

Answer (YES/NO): YES